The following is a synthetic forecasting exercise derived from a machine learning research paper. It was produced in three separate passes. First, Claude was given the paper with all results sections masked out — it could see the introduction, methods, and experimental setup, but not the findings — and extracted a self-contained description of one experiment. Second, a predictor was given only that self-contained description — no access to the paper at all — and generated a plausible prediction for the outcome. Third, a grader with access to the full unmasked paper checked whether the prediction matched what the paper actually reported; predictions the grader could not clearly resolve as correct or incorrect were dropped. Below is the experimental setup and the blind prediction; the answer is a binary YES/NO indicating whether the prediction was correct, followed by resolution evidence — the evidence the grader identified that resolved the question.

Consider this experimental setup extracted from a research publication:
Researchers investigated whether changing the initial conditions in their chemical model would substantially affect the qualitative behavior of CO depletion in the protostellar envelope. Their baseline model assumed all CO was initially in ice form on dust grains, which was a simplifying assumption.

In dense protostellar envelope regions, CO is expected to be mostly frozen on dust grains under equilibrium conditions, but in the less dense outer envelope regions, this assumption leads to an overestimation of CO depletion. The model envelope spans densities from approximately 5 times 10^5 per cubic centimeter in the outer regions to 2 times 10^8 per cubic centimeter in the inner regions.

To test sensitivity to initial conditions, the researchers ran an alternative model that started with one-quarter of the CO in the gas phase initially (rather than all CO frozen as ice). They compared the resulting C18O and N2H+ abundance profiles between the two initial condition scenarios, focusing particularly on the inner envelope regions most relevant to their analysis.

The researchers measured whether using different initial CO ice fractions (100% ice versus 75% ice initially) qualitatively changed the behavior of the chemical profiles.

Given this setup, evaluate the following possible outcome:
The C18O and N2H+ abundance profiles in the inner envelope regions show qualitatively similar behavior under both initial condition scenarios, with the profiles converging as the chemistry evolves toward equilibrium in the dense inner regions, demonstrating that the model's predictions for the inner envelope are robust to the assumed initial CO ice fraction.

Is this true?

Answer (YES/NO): YES